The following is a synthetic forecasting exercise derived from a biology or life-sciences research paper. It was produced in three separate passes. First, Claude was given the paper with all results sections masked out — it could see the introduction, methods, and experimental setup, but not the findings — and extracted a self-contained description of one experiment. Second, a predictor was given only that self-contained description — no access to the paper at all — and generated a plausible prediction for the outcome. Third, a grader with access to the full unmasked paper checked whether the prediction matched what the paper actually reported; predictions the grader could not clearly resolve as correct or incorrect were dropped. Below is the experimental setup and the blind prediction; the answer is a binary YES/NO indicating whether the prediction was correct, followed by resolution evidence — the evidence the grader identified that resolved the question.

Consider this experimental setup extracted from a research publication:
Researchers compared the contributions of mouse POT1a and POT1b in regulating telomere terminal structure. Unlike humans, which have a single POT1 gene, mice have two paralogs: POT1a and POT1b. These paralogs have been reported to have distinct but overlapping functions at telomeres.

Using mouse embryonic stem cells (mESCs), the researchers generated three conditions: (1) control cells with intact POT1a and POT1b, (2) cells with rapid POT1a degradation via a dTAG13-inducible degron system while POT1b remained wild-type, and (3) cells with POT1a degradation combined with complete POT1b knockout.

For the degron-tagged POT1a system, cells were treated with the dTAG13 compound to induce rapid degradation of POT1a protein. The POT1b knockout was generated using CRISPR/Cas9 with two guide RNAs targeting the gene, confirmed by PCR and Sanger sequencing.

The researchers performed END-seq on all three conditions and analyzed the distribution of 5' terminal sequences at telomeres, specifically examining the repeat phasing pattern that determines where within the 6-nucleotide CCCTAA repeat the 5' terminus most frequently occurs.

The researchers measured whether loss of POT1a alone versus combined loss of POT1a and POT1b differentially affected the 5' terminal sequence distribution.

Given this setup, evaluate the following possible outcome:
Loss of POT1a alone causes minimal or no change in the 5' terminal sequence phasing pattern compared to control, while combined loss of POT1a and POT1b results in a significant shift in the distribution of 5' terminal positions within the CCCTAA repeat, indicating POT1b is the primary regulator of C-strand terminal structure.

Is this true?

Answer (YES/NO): NO